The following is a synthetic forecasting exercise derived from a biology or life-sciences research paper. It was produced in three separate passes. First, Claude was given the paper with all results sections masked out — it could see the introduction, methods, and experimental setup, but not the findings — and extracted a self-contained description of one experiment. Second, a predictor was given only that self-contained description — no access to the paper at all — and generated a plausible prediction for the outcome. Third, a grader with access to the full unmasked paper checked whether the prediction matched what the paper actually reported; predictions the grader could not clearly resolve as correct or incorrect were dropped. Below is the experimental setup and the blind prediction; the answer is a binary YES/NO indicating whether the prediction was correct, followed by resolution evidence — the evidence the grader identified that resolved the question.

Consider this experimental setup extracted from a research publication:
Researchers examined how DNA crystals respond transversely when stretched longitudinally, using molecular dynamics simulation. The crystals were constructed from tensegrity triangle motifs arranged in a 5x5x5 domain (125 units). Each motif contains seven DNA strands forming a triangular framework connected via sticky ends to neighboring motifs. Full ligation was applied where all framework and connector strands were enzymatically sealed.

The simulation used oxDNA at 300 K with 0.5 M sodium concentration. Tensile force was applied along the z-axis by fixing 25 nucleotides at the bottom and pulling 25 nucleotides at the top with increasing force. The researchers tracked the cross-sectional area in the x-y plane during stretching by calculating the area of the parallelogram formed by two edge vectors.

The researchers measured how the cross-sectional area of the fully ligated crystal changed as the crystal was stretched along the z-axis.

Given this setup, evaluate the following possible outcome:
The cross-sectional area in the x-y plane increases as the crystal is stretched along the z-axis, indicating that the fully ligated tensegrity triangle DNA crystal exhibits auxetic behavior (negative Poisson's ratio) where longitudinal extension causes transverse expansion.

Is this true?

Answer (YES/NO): NO